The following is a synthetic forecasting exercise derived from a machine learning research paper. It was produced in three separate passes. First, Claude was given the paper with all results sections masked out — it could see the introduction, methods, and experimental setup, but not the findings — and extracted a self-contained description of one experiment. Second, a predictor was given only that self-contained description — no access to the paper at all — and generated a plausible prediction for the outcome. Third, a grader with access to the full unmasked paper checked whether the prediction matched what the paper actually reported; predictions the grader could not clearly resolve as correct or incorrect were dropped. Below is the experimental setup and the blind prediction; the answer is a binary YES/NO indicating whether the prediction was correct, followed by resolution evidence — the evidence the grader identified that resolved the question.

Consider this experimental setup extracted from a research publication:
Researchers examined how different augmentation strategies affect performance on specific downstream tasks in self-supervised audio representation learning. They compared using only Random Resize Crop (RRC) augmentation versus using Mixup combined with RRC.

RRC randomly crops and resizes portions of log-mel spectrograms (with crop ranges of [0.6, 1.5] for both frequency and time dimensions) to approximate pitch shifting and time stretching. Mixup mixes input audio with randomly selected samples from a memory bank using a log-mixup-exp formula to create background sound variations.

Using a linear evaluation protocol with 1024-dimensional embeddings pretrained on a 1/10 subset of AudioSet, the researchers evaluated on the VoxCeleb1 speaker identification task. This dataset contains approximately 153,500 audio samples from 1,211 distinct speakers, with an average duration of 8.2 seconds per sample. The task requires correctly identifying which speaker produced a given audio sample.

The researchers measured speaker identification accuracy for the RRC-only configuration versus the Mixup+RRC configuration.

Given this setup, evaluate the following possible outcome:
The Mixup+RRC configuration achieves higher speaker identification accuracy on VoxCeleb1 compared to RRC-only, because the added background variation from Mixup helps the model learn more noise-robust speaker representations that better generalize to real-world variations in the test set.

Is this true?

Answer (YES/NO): NO